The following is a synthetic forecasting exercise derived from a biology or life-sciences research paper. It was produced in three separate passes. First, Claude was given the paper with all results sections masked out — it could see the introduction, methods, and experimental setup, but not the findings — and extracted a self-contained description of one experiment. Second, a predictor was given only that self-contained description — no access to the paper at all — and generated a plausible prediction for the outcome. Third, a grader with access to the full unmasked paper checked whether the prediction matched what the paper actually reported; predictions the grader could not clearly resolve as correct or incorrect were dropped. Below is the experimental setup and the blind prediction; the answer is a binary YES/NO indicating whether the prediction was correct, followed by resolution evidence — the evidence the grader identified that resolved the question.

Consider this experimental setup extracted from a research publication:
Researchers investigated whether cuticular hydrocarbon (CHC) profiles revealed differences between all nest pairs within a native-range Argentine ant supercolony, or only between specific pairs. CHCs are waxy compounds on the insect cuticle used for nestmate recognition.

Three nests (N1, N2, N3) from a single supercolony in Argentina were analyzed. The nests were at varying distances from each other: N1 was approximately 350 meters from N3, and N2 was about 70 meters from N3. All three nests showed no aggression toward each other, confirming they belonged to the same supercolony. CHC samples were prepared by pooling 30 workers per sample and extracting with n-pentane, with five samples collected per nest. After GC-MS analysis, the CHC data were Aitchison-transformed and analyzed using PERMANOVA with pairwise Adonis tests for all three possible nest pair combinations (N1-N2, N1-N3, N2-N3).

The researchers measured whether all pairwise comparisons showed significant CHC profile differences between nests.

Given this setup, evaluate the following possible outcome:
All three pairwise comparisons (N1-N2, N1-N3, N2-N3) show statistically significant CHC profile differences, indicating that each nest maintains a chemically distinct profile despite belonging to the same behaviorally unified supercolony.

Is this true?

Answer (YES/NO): YES